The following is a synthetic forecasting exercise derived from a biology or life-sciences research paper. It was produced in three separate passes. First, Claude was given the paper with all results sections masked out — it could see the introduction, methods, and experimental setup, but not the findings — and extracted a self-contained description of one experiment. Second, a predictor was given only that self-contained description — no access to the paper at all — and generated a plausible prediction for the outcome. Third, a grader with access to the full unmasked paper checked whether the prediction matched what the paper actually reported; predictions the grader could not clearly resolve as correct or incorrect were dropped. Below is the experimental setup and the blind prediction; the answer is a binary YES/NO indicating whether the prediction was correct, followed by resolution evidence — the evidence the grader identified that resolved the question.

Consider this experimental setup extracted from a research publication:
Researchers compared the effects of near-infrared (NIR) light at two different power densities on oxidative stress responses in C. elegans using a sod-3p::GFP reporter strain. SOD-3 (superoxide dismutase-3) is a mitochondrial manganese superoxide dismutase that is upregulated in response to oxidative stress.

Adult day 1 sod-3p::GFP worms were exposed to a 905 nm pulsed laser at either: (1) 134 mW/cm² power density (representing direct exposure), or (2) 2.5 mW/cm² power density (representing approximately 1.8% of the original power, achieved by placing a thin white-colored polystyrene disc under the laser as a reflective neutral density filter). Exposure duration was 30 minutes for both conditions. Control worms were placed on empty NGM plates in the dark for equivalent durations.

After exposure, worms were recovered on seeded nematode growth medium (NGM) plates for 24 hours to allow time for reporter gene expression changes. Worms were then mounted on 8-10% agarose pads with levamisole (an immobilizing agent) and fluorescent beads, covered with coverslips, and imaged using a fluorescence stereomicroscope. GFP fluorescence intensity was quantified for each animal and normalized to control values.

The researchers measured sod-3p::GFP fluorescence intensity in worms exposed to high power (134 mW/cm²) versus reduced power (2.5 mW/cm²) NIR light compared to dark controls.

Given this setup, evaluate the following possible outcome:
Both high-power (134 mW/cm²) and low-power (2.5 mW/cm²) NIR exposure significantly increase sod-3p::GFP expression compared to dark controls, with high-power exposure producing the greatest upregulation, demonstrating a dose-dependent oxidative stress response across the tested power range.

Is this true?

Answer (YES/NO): NO